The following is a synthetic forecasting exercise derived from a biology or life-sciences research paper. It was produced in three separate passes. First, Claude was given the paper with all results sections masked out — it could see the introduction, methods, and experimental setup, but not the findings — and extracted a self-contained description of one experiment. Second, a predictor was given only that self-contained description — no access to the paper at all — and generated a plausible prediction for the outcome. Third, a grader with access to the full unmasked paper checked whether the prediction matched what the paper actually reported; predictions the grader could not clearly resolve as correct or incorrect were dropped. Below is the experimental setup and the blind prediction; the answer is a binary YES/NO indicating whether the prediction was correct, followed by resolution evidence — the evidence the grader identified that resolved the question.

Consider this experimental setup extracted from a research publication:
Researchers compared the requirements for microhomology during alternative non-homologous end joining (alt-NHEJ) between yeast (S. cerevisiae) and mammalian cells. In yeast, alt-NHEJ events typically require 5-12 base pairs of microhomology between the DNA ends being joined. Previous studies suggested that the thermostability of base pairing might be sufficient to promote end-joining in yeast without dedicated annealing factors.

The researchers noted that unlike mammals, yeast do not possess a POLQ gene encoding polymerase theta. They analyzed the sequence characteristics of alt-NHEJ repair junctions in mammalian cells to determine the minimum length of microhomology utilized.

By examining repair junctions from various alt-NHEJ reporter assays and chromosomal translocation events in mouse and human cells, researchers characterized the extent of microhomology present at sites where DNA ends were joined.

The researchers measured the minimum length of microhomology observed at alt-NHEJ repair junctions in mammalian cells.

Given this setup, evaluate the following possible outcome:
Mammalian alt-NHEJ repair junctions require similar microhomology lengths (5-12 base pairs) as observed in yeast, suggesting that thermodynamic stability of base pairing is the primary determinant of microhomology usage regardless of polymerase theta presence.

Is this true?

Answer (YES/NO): NO